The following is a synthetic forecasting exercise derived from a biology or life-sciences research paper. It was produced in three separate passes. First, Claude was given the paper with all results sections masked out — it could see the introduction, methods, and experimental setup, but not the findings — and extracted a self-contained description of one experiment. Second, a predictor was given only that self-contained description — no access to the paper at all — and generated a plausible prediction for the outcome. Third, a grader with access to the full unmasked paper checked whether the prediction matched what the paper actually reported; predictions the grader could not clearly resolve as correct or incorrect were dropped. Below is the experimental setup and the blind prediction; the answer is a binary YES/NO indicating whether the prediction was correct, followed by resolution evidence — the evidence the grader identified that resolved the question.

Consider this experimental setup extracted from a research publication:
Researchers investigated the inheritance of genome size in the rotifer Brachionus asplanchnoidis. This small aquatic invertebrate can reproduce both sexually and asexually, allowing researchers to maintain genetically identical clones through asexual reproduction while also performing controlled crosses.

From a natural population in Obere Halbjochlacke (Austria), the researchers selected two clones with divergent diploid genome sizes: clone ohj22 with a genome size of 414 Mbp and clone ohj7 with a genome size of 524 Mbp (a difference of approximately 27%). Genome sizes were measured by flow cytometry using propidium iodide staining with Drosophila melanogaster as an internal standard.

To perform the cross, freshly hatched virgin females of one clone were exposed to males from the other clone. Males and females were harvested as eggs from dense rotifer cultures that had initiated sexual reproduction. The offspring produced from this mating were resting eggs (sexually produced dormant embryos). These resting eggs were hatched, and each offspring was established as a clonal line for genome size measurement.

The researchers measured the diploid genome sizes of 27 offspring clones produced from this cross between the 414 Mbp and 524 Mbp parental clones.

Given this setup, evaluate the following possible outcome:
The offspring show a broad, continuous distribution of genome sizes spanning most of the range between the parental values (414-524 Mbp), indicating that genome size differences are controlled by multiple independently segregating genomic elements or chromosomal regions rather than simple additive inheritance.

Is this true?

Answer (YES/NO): NO